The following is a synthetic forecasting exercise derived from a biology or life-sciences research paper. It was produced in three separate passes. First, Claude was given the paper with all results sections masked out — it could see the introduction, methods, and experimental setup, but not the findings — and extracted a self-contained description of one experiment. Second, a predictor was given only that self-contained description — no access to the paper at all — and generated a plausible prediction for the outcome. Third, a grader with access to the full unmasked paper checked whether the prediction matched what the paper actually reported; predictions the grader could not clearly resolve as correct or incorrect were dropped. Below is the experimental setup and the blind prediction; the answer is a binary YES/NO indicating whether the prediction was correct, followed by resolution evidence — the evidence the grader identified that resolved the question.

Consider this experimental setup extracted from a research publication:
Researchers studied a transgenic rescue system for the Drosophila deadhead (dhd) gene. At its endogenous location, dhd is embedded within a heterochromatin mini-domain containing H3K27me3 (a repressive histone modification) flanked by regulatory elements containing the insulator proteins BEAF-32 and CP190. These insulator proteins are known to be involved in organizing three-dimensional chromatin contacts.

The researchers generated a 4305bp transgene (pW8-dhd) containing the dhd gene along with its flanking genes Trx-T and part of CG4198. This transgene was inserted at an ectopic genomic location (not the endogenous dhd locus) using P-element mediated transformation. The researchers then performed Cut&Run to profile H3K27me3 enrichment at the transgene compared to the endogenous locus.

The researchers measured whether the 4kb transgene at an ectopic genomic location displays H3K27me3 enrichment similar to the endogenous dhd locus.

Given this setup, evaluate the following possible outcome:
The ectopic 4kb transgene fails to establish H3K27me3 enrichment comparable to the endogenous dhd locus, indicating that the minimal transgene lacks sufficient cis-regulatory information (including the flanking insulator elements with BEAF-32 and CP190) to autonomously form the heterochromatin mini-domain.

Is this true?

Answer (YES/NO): YES